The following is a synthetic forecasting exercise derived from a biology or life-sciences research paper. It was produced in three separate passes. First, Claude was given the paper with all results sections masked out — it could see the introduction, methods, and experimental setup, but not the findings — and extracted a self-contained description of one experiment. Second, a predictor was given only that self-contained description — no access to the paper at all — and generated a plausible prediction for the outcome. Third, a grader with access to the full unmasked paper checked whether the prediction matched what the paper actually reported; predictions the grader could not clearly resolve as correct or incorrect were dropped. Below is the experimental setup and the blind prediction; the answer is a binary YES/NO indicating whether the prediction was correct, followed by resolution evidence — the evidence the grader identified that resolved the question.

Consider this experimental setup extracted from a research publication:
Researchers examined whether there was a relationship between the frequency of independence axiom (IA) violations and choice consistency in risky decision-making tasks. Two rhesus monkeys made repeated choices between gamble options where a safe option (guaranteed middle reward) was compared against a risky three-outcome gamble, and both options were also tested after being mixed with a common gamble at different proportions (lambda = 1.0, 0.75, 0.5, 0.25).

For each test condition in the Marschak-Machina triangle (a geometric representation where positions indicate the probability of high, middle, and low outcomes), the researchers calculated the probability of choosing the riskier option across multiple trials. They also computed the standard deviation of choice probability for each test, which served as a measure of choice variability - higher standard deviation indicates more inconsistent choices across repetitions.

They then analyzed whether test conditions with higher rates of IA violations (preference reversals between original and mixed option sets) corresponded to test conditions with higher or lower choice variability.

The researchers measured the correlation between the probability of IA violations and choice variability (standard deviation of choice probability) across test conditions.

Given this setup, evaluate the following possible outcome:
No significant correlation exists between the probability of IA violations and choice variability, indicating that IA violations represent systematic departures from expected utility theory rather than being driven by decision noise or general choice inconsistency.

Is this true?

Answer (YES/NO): NO